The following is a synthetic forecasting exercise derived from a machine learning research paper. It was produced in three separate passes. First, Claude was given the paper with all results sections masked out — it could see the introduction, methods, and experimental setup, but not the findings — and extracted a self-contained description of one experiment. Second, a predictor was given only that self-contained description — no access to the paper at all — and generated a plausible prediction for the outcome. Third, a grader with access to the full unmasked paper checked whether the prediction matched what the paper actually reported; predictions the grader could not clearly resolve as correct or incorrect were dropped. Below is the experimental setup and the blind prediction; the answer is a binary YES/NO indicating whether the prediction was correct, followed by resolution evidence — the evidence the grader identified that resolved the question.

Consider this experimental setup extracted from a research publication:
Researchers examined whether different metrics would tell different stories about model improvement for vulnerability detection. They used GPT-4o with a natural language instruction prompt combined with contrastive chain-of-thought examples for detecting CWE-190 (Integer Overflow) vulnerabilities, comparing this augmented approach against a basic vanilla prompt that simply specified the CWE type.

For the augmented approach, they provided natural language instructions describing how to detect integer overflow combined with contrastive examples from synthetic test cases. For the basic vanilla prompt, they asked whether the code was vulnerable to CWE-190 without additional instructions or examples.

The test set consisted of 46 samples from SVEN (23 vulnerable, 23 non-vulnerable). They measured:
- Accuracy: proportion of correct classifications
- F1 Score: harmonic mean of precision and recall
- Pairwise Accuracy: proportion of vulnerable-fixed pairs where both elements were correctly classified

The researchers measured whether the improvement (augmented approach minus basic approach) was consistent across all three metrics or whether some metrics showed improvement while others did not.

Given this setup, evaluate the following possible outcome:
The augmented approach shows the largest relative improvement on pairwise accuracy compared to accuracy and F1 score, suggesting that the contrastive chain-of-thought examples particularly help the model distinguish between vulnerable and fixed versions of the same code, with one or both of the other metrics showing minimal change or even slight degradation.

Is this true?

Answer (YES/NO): YES